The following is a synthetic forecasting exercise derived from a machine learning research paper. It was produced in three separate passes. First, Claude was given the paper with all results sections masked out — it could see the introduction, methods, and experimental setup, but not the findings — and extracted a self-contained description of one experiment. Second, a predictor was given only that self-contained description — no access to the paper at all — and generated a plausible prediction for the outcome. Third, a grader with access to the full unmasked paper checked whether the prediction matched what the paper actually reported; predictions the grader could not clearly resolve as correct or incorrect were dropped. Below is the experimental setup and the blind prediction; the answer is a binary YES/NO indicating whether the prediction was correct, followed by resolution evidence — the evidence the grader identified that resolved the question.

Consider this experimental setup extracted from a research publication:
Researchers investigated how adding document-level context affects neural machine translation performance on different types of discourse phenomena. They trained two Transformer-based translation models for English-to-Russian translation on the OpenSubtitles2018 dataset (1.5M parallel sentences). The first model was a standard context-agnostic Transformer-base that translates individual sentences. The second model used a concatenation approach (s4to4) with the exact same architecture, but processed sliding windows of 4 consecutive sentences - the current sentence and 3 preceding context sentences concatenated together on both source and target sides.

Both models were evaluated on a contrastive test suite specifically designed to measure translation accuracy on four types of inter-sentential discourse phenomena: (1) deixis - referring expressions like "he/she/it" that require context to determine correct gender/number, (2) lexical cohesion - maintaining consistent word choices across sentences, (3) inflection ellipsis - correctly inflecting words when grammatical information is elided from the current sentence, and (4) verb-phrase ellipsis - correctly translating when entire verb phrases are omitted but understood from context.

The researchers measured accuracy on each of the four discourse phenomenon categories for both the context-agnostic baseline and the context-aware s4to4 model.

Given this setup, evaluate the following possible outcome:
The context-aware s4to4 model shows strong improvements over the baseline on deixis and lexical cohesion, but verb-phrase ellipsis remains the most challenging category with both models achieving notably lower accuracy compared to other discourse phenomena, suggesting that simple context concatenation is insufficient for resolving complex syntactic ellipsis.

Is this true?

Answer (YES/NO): NO